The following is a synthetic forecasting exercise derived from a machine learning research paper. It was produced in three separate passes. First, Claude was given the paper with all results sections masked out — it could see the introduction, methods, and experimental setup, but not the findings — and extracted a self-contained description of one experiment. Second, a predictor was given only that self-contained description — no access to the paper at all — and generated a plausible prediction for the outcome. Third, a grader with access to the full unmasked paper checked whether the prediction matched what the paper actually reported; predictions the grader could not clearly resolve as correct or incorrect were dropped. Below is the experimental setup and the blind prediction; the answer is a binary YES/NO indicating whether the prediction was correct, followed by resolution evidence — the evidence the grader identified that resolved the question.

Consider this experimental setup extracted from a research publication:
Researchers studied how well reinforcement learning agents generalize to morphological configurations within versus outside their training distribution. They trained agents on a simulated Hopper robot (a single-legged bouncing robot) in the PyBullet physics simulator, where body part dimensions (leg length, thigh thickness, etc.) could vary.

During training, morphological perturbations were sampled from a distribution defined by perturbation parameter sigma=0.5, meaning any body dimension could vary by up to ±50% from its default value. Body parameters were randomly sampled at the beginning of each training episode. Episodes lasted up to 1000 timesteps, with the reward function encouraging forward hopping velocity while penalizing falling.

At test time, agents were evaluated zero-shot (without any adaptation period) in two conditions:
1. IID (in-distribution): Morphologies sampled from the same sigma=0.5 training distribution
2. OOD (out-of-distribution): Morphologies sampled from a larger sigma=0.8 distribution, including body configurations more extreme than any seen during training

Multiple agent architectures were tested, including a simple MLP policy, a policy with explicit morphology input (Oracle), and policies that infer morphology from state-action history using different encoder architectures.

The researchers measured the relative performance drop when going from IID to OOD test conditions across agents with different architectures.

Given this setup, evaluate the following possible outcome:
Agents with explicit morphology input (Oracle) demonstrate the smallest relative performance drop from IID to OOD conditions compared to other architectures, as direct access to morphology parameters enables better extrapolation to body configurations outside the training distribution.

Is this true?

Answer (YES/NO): NO